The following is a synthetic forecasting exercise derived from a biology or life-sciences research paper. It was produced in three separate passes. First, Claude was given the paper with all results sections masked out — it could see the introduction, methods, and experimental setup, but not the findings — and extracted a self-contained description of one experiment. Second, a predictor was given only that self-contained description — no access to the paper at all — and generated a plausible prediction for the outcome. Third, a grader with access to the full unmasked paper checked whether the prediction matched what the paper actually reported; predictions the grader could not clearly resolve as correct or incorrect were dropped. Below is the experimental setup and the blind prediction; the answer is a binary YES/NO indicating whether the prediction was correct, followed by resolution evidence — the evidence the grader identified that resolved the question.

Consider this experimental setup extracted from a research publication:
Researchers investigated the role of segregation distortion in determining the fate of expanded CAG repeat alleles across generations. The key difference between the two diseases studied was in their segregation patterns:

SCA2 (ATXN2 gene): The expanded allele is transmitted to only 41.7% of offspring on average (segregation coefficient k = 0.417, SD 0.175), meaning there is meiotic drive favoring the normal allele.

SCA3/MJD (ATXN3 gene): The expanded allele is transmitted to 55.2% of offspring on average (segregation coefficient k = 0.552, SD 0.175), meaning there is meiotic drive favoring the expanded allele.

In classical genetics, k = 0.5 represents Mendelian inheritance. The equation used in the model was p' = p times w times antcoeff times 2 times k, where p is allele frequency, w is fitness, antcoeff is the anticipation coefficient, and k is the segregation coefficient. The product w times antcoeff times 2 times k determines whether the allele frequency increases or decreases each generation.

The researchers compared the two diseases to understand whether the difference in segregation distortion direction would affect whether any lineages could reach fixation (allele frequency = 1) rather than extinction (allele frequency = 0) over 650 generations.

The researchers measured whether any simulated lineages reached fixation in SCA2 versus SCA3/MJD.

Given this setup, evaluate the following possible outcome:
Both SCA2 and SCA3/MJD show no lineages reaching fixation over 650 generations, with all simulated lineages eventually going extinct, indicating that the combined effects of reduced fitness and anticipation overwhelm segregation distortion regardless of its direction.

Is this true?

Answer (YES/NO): NO